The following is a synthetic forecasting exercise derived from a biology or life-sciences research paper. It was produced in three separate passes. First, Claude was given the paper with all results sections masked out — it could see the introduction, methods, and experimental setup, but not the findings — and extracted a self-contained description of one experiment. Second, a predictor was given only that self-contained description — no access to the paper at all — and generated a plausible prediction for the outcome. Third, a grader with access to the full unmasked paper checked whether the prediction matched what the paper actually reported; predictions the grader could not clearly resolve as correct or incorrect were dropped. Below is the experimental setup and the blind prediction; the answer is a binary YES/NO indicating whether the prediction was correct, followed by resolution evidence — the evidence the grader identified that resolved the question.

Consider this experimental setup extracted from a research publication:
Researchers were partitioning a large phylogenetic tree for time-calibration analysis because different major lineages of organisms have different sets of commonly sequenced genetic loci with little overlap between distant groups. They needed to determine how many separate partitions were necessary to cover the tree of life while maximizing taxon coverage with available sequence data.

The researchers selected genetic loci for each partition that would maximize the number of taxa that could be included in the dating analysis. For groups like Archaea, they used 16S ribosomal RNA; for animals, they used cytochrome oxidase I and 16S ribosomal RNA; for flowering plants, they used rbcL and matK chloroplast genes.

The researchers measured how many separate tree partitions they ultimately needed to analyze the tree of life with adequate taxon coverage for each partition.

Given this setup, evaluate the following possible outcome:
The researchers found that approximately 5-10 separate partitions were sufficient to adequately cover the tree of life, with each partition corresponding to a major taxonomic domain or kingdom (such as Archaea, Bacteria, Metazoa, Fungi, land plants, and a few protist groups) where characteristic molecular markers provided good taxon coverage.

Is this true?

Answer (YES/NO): NO